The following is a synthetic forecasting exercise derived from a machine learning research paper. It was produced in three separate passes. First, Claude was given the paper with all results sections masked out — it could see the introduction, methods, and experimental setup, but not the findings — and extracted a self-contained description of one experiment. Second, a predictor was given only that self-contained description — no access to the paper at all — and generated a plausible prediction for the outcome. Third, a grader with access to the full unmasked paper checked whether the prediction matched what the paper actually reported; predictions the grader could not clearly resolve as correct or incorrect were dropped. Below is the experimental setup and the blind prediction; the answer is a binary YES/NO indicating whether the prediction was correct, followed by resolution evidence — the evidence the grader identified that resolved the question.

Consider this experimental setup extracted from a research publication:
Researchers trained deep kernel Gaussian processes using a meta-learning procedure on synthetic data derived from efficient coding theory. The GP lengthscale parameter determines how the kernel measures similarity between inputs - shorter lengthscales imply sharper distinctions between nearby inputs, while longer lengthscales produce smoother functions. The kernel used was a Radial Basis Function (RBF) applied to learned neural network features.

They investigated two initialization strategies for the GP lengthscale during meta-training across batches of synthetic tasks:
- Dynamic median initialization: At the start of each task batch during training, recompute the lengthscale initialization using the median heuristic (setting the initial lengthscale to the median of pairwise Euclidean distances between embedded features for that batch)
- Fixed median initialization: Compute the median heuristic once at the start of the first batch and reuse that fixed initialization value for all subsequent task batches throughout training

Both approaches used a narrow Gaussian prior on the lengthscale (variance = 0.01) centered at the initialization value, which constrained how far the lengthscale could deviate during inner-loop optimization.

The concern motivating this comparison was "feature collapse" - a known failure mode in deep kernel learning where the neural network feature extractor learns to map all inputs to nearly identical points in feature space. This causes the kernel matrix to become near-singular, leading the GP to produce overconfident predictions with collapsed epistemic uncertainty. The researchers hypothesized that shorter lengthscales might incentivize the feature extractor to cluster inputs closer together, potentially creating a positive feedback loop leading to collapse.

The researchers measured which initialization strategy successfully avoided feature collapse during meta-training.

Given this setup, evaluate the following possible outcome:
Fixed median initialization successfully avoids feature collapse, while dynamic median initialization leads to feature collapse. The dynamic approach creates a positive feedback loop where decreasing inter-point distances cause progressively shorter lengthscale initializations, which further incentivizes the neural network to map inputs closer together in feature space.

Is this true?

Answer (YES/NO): YES